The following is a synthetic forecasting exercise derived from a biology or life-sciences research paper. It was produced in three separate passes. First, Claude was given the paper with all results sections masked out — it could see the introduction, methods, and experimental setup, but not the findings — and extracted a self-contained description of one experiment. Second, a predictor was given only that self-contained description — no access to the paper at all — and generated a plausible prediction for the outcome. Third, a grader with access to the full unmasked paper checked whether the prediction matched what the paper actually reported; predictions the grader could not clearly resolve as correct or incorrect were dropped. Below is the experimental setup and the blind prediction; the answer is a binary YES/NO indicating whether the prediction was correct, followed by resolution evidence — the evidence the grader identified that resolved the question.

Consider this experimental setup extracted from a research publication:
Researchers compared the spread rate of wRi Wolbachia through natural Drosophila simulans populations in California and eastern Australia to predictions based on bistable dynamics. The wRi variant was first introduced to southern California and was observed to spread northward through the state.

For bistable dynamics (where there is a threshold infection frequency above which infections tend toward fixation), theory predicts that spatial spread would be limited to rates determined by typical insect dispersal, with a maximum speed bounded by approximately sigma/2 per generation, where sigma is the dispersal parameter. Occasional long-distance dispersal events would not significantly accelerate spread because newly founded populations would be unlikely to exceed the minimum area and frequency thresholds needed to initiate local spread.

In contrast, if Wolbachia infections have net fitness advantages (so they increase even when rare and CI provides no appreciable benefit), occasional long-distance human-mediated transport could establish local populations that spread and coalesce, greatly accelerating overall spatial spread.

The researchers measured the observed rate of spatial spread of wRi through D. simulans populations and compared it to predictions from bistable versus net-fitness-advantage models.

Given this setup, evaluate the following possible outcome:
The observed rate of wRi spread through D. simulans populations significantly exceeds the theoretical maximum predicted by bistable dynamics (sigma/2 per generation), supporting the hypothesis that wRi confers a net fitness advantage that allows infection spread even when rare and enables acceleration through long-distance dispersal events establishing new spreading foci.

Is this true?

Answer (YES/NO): YES